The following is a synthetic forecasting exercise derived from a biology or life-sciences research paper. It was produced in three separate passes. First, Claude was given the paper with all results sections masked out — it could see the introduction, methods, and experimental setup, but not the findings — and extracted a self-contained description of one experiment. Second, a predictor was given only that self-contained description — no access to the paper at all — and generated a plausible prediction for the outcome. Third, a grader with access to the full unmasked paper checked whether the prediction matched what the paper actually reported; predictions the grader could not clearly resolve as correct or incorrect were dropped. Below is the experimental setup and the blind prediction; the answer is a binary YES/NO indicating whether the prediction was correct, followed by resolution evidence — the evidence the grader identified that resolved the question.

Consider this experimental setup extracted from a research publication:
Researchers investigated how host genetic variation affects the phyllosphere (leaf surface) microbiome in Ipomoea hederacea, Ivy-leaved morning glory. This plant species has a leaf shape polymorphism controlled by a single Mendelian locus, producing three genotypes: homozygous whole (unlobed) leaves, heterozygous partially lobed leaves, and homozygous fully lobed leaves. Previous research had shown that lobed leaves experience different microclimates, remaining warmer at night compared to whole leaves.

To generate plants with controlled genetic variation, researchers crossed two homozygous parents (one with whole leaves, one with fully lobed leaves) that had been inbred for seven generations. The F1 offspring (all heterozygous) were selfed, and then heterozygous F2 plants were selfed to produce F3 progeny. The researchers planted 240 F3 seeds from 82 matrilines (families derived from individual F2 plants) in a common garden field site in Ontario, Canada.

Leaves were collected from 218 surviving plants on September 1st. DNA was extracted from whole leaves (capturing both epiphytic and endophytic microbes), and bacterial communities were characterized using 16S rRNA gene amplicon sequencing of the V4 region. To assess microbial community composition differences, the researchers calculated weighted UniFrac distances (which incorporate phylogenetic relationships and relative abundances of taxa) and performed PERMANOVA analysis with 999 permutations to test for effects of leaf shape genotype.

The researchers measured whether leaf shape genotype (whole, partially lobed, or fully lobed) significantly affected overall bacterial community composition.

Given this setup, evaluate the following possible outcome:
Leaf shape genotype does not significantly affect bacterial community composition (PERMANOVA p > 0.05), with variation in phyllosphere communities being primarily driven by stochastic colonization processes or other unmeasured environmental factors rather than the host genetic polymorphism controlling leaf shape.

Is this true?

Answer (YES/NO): YES